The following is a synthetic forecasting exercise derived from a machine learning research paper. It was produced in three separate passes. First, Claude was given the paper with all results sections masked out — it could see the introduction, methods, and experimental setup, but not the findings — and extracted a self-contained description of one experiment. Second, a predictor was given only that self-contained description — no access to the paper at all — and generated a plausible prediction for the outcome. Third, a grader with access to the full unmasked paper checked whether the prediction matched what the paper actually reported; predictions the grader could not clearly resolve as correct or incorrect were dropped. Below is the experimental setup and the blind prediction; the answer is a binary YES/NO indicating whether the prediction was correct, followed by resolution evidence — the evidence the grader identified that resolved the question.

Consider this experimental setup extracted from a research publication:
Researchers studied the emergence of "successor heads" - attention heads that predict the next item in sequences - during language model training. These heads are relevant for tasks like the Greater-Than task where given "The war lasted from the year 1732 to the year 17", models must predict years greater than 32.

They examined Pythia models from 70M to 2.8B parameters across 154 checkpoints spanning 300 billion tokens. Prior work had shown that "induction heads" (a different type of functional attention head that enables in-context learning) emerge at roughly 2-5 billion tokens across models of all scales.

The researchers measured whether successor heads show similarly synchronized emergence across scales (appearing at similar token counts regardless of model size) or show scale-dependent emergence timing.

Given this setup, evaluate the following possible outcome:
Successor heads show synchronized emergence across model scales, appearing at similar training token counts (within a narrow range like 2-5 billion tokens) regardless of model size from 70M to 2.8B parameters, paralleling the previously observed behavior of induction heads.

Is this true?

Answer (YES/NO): YES